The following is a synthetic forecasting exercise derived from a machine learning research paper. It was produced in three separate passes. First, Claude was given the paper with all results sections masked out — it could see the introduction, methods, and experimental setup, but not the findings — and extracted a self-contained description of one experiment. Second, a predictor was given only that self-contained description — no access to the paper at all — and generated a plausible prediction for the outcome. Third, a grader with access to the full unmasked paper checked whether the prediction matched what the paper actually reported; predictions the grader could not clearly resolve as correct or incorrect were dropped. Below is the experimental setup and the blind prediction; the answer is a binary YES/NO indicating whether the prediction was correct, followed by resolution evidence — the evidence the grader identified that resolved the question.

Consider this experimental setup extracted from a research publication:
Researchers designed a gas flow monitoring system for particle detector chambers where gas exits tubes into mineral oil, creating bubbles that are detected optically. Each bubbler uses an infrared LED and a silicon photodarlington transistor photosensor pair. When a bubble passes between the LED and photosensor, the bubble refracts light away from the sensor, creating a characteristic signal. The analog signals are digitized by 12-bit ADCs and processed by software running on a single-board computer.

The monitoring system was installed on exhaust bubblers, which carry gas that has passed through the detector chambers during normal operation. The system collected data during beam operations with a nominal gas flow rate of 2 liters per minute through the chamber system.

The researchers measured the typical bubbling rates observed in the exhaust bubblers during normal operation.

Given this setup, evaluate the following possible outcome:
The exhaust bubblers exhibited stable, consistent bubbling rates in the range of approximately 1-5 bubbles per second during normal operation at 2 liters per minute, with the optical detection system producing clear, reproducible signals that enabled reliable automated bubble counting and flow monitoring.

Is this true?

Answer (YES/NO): NO